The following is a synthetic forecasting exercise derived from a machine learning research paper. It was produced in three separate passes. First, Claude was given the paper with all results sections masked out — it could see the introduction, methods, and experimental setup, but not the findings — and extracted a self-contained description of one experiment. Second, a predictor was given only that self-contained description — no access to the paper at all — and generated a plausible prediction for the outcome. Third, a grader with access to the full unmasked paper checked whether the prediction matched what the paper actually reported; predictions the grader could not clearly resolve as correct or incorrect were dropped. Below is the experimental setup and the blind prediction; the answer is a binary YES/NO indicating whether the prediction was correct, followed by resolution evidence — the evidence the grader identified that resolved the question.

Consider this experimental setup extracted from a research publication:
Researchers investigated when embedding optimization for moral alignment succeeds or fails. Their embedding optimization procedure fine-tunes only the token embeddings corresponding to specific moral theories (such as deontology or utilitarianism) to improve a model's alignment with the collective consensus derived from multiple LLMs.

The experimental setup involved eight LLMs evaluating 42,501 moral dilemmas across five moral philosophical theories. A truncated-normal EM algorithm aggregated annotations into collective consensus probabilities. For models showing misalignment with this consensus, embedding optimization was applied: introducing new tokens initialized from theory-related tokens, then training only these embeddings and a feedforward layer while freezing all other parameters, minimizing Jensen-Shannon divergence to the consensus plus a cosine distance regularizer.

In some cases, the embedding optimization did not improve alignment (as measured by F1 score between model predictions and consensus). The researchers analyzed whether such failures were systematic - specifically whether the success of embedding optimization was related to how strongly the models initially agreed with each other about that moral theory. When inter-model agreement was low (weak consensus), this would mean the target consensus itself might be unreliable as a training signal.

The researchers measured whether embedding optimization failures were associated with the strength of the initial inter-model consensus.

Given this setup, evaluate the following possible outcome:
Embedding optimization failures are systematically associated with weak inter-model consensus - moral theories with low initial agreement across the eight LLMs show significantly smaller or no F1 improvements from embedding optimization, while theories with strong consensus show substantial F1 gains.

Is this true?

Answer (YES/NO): YES